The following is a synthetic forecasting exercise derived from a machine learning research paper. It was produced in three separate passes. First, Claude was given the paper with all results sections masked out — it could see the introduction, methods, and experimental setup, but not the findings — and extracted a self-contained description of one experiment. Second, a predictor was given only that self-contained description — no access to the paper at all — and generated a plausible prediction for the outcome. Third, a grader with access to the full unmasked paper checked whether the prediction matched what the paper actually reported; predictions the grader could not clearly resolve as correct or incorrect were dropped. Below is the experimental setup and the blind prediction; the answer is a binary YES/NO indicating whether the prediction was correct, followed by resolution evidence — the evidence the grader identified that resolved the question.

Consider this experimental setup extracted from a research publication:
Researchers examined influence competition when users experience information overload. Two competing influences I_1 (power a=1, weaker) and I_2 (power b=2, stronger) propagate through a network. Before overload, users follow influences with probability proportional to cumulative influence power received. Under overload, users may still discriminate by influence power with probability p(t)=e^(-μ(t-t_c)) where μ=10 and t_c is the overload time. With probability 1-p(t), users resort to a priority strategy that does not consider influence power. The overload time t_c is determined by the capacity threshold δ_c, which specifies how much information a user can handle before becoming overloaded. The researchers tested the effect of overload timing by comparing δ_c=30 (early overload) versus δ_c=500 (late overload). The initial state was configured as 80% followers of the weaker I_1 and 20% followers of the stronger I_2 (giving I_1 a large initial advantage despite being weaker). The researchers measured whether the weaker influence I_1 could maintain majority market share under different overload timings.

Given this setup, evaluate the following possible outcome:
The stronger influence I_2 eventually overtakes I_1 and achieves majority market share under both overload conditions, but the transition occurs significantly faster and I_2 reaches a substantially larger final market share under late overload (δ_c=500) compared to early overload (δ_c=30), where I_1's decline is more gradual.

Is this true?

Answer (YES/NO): NO